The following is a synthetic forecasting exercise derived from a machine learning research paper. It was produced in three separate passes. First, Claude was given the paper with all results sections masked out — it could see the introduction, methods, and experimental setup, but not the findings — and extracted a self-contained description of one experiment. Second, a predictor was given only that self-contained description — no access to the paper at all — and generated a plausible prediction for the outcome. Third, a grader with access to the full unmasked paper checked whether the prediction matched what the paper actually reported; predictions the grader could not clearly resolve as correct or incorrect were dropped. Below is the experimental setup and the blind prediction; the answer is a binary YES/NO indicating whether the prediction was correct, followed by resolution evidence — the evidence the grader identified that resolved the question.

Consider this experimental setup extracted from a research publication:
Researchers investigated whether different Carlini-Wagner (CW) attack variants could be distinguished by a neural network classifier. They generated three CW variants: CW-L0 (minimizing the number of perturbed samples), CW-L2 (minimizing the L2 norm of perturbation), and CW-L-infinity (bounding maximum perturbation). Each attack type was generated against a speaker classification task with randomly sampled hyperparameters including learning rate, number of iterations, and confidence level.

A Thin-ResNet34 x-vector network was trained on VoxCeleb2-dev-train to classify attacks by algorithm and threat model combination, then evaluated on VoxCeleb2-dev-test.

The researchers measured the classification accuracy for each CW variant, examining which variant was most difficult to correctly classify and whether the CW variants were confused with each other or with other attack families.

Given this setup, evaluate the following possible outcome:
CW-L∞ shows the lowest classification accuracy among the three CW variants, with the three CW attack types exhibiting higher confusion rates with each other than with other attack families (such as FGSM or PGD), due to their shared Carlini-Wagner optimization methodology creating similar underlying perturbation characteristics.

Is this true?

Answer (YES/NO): NO